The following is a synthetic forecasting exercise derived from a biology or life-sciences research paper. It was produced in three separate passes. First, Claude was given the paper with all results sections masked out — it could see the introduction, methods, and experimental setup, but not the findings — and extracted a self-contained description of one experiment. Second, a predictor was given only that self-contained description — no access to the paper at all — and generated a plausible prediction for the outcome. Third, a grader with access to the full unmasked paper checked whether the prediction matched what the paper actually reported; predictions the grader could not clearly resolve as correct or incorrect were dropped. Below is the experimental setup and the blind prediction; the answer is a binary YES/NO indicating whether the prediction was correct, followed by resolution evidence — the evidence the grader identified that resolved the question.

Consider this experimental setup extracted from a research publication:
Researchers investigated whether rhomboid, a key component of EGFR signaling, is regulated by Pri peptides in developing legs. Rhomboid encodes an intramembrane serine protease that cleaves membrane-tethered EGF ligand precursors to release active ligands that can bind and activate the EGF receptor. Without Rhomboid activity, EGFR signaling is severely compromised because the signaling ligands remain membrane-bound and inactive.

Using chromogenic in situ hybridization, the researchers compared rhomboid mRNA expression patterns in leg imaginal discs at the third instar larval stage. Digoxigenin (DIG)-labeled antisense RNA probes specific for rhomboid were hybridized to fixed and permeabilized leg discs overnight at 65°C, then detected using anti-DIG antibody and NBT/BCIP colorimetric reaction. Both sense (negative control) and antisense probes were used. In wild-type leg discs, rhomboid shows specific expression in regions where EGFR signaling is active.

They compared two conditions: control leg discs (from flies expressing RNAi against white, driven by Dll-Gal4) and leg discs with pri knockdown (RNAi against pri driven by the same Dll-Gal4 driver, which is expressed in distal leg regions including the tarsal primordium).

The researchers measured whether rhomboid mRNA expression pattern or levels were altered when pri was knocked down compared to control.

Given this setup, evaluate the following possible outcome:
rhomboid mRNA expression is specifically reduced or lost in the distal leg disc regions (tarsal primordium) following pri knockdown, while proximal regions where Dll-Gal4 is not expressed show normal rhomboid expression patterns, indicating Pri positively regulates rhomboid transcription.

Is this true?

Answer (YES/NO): YES